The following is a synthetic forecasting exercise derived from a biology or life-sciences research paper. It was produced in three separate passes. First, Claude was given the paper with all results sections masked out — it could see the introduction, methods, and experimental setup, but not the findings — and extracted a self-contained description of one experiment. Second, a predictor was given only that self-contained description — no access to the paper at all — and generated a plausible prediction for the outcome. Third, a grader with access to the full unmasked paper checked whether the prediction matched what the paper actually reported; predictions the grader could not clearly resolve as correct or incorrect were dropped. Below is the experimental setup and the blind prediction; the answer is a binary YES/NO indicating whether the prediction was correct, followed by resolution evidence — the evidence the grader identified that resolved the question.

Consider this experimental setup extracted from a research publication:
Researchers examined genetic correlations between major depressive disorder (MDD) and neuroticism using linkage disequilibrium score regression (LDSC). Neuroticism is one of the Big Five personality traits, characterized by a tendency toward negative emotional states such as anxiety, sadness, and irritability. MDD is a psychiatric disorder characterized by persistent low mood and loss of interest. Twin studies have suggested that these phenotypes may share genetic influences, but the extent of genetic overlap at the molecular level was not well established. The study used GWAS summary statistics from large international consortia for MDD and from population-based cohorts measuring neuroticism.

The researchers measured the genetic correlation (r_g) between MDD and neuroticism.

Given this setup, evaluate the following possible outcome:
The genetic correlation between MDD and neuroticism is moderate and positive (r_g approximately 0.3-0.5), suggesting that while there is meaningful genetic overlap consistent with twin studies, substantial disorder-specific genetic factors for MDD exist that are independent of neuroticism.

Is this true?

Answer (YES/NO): NO